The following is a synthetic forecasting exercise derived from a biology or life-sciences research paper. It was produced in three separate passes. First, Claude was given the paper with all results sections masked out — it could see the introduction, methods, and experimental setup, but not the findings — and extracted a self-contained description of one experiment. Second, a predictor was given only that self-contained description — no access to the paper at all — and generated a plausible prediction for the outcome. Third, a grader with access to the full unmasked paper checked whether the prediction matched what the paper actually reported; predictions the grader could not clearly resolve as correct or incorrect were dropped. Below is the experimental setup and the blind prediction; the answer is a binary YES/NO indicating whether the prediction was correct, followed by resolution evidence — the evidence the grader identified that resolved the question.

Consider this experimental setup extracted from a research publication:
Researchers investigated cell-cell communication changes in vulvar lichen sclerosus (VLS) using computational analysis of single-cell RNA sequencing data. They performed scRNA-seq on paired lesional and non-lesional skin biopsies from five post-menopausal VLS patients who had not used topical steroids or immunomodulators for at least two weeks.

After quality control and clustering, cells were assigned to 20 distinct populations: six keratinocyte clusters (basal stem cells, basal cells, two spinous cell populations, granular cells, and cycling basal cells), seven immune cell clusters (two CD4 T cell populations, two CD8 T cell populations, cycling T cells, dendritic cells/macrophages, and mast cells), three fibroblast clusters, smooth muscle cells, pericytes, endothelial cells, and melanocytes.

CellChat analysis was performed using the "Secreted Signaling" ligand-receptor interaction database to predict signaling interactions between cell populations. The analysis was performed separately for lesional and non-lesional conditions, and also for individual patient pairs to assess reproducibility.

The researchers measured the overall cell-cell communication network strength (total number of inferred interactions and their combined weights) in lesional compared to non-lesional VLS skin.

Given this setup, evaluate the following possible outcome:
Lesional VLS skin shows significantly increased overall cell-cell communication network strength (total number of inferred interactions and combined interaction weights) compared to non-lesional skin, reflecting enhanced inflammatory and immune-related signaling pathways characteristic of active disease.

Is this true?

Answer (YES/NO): NO